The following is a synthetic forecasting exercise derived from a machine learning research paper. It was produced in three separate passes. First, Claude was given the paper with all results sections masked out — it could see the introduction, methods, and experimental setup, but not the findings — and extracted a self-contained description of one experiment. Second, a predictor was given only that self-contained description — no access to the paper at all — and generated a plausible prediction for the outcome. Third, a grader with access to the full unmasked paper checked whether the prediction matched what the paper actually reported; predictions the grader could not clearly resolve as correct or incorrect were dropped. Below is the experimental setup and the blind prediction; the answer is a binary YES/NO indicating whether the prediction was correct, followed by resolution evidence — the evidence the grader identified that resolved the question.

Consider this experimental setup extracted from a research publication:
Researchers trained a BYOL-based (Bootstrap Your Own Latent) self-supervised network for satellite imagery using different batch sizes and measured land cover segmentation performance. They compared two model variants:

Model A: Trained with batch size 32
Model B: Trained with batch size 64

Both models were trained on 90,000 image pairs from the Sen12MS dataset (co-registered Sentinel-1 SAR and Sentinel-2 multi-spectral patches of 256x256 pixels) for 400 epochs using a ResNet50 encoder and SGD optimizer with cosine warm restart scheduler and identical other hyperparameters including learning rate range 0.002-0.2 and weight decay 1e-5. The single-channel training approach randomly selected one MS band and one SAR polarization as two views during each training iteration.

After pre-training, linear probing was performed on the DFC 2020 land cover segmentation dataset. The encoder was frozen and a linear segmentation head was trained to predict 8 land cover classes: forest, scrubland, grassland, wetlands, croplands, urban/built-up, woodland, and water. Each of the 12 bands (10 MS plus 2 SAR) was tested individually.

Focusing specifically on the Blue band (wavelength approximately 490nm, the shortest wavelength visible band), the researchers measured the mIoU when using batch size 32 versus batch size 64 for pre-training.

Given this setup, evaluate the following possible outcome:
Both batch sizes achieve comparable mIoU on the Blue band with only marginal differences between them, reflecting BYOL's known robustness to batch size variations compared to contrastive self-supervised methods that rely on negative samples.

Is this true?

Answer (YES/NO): NO